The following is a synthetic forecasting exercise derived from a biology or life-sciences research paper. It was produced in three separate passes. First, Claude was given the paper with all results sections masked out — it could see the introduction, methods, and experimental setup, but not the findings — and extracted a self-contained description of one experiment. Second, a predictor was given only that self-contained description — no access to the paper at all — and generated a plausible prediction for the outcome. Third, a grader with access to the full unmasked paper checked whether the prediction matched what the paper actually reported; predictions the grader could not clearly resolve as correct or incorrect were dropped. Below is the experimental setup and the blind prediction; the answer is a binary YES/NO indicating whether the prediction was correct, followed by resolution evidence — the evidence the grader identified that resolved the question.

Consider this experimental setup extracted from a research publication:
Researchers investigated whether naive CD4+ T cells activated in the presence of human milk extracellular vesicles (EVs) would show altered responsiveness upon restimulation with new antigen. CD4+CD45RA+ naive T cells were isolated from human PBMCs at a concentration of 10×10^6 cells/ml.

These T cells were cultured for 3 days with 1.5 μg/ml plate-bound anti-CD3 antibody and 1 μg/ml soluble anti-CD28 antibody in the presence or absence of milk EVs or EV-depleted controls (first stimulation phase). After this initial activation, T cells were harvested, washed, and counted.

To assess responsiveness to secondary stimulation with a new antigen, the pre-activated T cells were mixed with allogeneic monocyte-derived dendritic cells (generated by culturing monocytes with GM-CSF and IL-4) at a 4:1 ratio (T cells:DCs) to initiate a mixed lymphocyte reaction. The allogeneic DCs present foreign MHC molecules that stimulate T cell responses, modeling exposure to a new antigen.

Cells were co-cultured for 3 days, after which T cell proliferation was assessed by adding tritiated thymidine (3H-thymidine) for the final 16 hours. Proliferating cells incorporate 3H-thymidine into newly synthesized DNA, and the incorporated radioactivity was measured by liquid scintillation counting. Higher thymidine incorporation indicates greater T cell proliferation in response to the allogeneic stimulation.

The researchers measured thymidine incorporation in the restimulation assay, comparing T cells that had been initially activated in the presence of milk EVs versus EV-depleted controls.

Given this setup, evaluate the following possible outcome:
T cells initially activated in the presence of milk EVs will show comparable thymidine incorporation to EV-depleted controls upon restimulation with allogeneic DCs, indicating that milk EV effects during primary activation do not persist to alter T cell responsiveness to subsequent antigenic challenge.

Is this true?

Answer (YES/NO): YES